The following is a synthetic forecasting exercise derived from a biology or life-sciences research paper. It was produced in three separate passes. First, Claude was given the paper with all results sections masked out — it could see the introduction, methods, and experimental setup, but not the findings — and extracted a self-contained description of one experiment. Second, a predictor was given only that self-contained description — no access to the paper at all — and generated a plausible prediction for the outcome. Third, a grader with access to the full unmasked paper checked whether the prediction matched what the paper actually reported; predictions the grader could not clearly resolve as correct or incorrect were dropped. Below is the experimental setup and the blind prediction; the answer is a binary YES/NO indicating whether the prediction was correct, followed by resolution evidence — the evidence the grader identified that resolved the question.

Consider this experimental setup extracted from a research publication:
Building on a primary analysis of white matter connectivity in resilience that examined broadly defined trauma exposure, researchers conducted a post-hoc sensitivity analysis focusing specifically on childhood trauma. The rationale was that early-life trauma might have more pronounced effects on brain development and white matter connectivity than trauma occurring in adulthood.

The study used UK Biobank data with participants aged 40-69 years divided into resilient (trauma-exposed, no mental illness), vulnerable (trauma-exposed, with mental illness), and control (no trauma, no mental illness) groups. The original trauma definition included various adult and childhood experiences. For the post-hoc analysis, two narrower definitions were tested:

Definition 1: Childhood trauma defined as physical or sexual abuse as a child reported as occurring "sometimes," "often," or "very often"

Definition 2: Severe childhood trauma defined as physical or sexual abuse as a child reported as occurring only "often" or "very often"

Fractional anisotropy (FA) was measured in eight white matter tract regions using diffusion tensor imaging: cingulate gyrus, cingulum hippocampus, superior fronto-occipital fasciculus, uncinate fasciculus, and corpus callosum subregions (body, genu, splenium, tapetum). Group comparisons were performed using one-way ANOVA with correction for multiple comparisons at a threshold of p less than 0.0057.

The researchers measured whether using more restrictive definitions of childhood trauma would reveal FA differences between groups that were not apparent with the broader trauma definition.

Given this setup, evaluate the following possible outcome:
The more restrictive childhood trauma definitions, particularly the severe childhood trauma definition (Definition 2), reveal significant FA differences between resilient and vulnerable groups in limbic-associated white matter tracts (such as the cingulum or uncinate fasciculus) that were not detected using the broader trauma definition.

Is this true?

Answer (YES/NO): NO